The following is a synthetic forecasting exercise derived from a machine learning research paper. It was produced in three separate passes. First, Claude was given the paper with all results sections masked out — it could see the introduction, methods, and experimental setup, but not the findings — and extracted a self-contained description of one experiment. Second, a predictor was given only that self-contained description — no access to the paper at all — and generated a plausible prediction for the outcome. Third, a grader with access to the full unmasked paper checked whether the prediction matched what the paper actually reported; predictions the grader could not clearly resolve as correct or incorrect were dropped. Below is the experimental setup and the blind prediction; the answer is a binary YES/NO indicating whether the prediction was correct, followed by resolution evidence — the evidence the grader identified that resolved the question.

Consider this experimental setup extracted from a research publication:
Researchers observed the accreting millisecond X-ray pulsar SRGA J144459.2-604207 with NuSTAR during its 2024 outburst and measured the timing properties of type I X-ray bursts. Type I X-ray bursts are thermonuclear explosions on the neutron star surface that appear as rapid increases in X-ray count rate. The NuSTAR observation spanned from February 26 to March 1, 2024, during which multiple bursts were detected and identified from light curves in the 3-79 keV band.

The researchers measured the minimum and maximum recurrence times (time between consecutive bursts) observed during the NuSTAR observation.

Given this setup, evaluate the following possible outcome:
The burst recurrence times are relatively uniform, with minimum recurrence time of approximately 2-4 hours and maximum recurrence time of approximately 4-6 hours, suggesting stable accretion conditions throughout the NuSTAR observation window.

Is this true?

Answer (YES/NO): NO